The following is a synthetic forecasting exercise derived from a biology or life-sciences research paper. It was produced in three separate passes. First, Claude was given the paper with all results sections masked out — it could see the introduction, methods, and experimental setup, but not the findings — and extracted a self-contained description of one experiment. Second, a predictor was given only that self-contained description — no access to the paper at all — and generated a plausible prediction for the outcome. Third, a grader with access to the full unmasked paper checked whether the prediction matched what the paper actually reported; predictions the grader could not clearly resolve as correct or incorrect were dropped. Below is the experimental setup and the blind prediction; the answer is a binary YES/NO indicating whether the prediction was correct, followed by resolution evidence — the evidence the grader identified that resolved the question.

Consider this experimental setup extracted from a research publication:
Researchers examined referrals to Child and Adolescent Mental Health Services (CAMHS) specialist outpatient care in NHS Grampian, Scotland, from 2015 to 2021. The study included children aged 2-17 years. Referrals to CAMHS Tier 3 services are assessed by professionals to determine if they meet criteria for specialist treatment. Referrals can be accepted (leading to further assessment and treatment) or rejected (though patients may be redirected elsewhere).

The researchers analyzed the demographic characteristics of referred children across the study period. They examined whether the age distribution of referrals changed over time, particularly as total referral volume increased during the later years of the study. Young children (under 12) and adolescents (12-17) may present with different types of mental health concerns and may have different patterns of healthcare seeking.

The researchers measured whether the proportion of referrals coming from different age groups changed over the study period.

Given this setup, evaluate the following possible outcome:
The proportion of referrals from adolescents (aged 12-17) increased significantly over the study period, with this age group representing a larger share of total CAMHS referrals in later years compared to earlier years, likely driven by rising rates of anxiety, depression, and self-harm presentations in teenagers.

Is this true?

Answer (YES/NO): YES